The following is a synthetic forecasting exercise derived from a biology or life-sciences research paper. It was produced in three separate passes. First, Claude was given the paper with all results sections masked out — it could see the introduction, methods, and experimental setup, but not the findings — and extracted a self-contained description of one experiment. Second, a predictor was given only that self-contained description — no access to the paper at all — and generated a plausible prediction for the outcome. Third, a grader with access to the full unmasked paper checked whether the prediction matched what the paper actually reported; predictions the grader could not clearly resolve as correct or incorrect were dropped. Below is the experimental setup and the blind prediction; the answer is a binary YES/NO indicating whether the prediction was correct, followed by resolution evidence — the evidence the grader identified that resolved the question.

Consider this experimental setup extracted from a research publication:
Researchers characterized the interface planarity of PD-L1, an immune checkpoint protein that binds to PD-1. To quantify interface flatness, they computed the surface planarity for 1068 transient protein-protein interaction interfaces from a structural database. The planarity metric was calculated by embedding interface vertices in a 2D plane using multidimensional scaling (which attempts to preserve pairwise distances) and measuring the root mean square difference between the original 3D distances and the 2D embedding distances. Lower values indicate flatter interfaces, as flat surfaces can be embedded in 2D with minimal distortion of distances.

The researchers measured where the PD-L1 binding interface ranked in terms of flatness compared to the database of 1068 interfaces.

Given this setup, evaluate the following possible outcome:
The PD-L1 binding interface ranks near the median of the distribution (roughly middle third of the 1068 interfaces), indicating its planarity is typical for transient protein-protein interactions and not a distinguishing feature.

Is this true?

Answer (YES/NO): NO